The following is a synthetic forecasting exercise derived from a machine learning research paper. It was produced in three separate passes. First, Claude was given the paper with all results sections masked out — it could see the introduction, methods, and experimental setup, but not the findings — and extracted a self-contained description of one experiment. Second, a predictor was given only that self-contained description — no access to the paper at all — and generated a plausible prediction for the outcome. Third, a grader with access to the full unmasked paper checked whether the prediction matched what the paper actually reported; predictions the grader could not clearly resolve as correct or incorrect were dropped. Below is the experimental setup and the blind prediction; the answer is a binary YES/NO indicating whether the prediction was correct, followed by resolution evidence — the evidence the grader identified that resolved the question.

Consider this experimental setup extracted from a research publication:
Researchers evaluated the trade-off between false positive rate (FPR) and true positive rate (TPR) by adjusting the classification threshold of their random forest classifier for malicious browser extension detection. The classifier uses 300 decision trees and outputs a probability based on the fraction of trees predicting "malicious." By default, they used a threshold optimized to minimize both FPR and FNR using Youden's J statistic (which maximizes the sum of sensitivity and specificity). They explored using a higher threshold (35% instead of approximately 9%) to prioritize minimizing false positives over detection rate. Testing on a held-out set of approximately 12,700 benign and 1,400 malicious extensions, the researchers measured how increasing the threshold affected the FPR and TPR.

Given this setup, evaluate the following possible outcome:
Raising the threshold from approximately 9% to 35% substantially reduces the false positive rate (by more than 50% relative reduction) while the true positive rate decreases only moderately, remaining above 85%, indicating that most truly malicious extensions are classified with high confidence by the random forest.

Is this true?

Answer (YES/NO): YES